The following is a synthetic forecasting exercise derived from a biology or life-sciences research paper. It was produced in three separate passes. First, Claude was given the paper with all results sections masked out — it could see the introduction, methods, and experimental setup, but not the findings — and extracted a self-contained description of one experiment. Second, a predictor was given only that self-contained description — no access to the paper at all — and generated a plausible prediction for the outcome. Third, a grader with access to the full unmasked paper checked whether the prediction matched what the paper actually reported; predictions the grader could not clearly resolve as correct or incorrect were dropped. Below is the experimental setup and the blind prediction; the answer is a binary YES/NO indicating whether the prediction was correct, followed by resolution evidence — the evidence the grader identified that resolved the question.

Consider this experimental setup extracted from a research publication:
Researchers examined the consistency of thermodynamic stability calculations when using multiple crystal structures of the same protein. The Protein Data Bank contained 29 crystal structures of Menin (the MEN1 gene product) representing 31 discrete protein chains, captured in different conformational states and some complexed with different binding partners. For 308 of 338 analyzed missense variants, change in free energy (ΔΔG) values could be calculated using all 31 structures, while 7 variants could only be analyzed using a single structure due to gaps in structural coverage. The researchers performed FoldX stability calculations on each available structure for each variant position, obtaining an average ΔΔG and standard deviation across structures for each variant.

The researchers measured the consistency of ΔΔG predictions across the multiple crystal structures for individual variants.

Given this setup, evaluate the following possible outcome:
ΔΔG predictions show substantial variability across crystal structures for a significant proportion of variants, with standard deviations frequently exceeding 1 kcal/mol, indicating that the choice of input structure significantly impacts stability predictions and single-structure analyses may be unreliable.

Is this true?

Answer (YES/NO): NO